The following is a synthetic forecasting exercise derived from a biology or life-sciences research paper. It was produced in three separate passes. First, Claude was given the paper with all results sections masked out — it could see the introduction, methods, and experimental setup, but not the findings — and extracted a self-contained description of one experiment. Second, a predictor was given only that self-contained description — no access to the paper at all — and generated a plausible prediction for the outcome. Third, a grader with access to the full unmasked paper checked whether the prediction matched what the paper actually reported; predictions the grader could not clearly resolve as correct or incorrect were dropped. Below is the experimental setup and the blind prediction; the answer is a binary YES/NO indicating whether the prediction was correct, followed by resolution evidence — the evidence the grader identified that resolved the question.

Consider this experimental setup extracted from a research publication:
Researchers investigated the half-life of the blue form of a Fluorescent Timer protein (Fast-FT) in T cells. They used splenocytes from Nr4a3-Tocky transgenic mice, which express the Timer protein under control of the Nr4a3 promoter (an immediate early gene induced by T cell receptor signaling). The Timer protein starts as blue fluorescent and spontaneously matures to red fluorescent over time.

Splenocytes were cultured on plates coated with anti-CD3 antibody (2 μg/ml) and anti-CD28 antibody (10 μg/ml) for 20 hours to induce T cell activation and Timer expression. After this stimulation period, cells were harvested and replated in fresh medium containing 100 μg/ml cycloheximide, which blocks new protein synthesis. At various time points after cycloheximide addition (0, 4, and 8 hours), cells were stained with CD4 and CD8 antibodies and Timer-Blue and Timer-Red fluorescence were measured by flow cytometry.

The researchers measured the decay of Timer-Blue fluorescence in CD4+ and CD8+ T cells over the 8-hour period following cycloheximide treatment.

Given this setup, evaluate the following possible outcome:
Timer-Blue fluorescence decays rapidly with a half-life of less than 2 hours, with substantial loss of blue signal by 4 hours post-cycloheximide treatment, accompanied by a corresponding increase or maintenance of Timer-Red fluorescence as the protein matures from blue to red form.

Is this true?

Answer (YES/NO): NO